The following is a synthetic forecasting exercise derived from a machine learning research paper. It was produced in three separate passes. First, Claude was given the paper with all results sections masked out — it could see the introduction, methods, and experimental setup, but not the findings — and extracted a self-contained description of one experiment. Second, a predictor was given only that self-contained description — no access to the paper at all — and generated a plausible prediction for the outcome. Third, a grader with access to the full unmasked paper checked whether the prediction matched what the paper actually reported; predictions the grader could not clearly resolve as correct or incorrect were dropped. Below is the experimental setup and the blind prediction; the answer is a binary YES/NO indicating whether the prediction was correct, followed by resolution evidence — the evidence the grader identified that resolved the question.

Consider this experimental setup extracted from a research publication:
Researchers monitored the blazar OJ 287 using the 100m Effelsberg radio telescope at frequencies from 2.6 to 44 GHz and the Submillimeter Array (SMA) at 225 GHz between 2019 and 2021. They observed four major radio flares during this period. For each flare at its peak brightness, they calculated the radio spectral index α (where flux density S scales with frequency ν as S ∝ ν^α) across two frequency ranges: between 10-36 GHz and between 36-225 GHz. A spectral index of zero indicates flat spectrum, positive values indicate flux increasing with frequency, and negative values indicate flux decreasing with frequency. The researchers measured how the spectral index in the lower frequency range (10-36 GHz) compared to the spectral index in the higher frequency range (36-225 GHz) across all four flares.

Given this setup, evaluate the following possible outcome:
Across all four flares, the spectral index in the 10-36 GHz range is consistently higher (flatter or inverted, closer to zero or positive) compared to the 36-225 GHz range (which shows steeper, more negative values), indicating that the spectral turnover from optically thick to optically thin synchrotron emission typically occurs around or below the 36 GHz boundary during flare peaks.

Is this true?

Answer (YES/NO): YES